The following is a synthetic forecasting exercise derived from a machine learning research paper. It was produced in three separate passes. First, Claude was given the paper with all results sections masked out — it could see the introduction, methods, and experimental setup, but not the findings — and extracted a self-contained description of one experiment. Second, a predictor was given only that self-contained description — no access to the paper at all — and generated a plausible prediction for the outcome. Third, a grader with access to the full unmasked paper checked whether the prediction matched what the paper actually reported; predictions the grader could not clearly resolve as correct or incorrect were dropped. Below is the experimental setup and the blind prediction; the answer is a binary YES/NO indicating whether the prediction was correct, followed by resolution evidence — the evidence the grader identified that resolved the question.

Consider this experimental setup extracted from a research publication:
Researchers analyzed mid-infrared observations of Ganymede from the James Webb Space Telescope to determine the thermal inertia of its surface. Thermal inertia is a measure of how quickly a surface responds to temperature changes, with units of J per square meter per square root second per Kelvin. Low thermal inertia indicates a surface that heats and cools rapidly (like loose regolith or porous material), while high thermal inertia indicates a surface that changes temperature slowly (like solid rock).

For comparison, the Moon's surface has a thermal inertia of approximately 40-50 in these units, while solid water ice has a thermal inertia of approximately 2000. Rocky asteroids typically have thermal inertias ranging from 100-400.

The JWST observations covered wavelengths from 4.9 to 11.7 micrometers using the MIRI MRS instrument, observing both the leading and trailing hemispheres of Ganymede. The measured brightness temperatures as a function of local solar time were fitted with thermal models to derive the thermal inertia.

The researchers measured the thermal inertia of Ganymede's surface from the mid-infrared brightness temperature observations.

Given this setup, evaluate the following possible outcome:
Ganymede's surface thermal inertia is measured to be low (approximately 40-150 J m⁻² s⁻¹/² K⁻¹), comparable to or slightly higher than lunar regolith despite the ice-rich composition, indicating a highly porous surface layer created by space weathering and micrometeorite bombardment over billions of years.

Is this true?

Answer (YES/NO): NO